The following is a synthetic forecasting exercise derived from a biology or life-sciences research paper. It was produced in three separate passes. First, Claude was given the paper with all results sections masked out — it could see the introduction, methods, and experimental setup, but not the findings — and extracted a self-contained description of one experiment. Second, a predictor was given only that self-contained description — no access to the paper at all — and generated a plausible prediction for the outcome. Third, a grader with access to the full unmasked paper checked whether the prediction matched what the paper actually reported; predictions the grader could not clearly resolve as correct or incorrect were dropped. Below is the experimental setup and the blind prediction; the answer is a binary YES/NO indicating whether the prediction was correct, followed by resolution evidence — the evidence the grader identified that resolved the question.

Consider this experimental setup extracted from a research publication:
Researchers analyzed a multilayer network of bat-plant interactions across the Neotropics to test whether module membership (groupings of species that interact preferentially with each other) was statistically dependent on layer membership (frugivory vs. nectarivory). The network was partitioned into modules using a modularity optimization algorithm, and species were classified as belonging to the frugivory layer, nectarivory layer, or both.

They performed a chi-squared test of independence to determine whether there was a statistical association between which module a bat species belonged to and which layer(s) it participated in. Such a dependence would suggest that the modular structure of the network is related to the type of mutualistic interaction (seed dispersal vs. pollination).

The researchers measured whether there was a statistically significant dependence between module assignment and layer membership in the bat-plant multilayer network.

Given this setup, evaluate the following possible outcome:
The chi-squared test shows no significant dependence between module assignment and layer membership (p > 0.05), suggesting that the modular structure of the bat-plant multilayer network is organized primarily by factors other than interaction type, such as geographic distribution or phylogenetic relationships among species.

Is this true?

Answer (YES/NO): NO